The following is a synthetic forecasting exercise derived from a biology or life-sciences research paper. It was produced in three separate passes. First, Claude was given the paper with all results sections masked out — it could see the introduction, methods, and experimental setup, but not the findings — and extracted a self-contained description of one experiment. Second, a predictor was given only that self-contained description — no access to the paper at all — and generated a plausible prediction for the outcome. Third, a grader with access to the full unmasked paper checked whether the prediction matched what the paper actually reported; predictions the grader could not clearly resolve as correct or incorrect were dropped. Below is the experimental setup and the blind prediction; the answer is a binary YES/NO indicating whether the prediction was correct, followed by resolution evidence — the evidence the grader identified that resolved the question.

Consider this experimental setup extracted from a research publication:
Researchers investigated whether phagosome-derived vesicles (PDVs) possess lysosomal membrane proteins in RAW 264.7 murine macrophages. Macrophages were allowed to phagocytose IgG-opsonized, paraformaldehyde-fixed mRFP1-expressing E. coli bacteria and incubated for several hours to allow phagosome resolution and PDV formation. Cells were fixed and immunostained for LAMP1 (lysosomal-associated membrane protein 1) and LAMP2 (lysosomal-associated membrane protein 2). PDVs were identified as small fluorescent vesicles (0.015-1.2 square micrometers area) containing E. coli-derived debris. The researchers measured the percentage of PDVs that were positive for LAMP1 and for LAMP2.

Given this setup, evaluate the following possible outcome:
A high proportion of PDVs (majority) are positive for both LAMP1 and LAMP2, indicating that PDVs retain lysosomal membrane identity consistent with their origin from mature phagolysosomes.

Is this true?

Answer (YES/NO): YES